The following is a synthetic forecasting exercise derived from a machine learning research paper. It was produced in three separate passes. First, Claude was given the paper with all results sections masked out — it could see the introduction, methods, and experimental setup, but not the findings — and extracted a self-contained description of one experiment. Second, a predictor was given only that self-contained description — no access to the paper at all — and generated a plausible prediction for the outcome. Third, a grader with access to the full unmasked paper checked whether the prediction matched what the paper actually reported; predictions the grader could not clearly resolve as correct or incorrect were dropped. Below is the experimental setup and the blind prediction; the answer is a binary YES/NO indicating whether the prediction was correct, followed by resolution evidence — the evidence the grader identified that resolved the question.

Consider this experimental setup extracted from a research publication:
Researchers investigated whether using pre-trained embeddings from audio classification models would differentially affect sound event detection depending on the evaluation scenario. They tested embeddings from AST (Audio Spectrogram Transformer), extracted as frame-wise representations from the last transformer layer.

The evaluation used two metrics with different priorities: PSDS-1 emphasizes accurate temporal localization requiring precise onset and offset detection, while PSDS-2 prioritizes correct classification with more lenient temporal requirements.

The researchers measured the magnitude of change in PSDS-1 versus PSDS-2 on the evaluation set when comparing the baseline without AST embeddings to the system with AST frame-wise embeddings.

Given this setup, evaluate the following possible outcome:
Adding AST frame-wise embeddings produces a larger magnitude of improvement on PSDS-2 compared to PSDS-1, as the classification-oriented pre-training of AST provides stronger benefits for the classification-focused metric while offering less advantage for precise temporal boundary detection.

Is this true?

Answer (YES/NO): YES